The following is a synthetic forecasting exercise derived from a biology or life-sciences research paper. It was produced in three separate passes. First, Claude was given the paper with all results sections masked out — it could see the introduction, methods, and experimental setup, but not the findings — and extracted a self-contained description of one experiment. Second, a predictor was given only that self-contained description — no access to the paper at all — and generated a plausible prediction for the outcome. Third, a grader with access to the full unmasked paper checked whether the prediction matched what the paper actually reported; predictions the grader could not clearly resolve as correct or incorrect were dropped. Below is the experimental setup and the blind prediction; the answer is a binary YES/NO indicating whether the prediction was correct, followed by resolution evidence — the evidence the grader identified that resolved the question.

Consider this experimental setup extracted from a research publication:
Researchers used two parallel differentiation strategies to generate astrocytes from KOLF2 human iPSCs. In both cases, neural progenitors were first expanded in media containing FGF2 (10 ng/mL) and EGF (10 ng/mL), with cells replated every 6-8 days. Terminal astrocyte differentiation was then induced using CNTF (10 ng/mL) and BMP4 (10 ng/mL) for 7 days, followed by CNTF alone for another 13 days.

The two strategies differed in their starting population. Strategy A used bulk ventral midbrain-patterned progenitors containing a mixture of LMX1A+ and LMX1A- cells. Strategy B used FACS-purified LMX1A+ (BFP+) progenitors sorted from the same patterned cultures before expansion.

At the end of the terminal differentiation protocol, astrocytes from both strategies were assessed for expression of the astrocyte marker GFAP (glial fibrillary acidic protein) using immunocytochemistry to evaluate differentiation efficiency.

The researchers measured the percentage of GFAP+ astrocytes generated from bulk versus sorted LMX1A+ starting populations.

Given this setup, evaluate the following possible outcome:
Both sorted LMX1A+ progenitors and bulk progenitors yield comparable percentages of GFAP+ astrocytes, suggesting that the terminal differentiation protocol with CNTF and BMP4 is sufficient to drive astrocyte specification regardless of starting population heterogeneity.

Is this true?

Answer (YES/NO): YES